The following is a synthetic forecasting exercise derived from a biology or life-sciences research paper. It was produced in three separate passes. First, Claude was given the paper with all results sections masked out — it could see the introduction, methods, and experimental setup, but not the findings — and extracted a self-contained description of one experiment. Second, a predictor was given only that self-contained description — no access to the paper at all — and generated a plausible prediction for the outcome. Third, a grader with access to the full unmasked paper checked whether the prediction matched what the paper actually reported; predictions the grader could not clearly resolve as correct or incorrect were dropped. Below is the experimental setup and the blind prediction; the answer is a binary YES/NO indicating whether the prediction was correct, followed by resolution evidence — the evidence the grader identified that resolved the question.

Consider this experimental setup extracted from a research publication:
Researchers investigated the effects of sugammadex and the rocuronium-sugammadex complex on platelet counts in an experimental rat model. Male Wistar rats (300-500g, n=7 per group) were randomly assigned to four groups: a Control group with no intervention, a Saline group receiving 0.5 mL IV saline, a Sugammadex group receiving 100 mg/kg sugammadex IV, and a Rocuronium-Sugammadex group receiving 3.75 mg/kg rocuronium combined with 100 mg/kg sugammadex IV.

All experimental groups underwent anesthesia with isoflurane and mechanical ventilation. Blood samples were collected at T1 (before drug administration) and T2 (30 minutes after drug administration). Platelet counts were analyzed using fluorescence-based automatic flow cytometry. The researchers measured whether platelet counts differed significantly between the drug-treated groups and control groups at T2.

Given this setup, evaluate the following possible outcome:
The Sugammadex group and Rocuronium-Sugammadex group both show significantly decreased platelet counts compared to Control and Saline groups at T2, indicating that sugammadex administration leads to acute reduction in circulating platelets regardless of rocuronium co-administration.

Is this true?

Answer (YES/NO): NO